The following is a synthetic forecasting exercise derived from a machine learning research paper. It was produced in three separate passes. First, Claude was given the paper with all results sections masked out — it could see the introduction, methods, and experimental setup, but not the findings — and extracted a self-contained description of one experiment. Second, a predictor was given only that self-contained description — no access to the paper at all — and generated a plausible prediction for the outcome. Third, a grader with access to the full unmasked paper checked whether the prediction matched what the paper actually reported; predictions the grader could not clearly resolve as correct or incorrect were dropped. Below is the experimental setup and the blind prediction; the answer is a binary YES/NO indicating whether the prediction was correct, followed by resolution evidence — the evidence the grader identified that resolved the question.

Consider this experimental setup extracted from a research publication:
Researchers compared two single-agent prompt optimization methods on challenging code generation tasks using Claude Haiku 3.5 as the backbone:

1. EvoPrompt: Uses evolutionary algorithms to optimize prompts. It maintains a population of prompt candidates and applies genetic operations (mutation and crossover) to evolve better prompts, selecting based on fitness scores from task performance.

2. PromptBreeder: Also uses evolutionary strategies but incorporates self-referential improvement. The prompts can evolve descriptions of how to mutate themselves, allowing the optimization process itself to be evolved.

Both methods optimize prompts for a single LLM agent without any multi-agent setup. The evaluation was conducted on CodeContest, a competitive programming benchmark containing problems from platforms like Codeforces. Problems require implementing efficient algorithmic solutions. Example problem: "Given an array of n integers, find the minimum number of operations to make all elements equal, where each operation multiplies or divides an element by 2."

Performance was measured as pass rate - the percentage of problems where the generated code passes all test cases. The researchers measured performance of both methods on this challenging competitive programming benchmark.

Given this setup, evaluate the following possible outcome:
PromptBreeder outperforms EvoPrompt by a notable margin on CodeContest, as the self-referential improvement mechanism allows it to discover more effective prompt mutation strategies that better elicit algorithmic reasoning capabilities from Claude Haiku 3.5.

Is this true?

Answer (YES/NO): NO